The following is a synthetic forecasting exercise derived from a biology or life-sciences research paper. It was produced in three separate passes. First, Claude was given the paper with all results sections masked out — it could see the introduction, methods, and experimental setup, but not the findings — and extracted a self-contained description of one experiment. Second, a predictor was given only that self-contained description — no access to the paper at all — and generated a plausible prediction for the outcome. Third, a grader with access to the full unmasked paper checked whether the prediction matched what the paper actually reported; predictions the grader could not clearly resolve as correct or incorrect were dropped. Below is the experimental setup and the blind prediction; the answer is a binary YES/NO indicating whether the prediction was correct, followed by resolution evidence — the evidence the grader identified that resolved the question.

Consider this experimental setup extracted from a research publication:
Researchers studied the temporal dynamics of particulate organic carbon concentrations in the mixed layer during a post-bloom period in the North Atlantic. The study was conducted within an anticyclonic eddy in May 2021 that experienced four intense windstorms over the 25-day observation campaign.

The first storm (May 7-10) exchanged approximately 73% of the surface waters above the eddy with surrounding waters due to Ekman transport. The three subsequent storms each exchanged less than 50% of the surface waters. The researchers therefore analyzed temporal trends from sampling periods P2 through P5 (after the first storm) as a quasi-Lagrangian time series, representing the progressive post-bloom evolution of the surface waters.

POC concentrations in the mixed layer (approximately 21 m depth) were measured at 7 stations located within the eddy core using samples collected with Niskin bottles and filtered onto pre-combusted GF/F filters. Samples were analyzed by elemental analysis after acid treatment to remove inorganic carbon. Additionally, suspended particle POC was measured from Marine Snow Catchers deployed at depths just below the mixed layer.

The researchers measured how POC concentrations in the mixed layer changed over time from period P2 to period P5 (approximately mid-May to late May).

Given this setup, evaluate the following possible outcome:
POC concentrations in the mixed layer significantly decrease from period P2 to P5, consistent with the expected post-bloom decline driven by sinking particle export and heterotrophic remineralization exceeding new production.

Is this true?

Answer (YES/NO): YES